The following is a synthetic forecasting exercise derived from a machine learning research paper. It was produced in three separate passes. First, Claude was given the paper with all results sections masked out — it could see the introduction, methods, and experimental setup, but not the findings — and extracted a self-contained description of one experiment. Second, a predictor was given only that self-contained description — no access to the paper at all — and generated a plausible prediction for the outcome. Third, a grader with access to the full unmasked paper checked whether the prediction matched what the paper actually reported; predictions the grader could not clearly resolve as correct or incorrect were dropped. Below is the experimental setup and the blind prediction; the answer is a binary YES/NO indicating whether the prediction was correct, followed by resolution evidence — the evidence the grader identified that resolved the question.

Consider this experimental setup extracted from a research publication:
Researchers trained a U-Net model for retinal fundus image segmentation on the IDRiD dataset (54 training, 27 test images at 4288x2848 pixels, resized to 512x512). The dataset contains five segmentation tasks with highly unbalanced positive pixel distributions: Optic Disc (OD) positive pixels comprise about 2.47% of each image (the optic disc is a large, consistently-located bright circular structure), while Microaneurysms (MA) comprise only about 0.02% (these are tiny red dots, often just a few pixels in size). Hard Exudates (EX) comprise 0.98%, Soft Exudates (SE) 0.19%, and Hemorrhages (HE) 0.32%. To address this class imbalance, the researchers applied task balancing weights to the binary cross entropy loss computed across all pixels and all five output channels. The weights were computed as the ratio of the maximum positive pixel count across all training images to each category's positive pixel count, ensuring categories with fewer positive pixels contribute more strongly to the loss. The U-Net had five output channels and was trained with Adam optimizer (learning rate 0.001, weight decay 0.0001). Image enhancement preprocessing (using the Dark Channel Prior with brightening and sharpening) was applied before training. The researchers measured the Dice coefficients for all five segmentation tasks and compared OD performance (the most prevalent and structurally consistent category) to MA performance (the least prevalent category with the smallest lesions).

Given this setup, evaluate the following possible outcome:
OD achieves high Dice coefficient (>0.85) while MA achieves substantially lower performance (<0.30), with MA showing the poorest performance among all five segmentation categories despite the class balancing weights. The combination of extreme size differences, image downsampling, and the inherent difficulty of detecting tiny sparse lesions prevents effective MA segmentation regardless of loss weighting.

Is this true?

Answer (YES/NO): NO